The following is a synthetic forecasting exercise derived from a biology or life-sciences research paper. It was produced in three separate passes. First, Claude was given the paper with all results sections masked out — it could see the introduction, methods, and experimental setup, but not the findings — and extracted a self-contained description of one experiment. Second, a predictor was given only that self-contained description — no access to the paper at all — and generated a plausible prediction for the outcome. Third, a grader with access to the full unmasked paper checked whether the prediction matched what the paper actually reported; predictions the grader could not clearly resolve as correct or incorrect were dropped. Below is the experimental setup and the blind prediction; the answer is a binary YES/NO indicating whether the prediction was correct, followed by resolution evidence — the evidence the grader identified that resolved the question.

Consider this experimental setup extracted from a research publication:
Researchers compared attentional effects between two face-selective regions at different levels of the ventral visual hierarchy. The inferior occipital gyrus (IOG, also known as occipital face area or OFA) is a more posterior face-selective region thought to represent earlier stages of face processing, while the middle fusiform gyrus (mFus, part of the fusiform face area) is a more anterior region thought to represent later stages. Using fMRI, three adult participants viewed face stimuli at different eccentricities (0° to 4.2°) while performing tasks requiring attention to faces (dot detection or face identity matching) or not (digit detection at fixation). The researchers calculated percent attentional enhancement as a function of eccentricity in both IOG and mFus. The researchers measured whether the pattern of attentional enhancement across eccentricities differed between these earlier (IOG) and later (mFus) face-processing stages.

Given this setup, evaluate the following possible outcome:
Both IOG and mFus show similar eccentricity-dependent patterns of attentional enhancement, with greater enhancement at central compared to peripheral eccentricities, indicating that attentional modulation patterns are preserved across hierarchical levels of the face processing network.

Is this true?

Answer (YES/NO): NO